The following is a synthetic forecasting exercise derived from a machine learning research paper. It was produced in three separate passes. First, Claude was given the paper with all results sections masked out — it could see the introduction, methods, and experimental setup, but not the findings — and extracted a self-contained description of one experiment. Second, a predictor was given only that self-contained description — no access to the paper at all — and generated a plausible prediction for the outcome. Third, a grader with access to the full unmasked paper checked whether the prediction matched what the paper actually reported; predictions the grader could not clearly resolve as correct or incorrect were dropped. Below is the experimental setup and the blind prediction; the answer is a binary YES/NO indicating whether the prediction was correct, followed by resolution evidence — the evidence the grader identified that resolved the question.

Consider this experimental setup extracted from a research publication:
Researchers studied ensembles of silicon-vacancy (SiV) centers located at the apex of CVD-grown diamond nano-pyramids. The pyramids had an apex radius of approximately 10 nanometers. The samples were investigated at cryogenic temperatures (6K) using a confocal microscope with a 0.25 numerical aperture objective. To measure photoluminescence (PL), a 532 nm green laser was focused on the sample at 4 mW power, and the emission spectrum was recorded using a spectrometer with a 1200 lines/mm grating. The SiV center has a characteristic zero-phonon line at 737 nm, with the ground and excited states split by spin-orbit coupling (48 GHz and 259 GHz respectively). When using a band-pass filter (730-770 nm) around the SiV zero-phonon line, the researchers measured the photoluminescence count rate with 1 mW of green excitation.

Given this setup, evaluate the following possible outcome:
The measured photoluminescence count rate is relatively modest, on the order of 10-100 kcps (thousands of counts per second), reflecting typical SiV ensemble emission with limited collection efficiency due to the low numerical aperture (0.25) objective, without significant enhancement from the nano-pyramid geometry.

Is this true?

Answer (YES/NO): NO